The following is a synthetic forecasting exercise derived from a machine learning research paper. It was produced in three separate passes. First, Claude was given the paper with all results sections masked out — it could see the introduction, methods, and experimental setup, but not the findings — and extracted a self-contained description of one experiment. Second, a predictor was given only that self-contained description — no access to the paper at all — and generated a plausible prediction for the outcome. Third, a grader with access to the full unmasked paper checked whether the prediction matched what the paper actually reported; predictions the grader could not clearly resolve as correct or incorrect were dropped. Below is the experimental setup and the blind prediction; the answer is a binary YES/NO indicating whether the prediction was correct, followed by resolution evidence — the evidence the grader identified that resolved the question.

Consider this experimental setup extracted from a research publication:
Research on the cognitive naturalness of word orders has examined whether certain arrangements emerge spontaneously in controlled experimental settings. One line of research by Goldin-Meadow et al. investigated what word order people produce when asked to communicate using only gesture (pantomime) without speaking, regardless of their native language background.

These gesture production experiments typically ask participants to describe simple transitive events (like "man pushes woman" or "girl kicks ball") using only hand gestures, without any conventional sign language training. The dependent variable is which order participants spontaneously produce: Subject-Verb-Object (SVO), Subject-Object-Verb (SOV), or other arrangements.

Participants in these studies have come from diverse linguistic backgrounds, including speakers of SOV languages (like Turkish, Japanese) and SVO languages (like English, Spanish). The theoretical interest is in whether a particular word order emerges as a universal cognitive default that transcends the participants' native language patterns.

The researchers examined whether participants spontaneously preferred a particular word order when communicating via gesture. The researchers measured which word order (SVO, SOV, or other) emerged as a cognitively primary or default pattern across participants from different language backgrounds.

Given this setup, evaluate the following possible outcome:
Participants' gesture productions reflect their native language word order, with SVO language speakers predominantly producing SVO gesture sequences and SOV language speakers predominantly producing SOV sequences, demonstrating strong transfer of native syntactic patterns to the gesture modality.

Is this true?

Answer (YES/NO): NO